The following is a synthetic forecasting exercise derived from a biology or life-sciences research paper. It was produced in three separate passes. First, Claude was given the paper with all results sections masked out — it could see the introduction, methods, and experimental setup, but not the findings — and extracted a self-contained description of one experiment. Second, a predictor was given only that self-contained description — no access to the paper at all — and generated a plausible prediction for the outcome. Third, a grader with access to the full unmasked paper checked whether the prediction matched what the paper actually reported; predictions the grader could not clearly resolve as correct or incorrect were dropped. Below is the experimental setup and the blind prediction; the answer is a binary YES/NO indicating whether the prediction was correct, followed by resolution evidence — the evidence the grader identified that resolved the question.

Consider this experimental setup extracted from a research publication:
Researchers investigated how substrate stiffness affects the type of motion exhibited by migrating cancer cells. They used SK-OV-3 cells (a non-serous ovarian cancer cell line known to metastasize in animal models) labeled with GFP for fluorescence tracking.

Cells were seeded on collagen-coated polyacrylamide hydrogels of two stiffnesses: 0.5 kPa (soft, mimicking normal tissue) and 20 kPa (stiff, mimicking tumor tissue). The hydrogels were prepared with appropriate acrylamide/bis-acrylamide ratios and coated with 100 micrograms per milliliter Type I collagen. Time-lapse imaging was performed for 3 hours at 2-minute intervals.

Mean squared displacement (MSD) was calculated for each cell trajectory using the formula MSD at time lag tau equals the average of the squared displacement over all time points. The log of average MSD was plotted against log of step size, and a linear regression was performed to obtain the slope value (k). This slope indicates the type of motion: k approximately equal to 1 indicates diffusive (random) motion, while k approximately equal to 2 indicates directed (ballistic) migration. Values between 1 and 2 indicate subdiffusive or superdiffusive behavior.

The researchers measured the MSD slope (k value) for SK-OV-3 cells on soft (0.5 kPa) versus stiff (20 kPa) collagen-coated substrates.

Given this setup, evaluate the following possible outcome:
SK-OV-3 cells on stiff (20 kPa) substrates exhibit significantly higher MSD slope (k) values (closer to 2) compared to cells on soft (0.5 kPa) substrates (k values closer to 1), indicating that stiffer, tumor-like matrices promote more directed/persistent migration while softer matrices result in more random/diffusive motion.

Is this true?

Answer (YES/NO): NO